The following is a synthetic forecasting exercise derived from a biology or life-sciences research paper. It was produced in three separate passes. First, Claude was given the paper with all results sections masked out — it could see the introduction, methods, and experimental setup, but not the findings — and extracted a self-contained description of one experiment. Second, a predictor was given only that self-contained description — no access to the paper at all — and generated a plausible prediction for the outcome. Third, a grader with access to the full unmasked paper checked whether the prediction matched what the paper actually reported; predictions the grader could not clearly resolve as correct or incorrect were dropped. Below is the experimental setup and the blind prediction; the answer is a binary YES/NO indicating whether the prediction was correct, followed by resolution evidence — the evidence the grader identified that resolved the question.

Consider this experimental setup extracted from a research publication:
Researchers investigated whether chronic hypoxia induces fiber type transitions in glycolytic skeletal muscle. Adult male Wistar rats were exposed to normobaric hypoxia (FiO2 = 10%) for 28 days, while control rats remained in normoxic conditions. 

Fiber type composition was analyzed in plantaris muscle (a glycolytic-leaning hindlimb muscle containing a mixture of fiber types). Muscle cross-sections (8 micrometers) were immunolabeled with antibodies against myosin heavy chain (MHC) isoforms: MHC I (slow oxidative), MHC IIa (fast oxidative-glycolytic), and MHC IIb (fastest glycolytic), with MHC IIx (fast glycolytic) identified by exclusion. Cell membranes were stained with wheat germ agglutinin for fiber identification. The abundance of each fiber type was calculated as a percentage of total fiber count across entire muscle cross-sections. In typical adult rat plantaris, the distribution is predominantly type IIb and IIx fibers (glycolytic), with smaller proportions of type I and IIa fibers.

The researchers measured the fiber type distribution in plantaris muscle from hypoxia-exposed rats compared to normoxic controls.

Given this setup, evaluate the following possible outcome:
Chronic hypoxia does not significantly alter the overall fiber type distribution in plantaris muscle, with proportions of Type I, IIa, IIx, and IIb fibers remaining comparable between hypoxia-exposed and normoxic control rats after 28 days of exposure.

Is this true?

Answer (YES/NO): YES